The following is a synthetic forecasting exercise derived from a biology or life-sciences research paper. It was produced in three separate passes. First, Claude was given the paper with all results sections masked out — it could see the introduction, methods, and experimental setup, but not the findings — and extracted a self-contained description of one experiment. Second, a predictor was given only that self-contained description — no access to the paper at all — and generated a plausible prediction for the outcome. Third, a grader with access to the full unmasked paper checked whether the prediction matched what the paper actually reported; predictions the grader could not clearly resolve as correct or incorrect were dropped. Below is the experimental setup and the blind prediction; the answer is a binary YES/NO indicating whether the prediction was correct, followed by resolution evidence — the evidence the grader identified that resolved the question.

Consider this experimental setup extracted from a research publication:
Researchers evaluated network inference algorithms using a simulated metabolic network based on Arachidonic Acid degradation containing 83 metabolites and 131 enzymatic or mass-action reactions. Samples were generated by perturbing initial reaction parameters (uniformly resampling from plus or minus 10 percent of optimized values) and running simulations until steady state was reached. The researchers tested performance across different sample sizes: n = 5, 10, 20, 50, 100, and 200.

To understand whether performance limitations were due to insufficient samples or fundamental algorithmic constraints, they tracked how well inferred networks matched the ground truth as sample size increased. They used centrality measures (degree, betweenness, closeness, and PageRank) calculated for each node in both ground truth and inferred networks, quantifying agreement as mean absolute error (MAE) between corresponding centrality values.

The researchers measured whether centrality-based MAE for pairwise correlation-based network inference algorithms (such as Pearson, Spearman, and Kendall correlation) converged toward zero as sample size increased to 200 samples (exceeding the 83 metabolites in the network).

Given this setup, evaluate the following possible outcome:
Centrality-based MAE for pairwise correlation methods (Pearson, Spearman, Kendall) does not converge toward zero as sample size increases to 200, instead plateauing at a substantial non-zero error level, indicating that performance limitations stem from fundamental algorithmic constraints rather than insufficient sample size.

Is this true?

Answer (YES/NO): YES